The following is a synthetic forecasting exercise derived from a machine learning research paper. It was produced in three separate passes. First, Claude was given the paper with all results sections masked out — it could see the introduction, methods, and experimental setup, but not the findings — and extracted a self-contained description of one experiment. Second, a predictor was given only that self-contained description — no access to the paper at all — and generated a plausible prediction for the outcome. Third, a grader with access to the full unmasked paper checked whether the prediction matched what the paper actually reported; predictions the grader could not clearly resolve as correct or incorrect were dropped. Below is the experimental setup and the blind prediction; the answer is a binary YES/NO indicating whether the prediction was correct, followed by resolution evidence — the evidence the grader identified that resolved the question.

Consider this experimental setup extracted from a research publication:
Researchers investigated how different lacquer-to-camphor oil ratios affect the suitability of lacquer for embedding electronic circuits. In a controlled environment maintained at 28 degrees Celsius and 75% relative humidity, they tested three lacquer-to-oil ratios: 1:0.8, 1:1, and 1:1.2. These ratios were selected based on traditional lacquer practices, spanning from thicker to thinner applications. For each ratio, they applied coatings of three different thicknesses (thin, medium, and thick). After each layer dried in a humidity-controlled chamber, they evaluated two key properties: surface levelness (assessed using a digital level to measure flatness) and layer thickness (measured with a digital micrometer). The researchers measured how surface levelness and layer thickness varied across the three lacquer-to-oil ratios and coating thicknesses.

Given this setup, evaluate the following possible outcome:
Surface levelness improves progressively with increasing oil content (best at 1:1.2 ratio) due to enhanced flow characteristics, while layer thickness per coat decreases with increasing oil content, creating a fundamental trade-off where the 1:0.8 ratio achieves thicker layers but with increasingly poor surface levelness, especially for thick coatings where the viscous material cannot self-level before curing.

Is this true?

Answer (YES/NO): NO